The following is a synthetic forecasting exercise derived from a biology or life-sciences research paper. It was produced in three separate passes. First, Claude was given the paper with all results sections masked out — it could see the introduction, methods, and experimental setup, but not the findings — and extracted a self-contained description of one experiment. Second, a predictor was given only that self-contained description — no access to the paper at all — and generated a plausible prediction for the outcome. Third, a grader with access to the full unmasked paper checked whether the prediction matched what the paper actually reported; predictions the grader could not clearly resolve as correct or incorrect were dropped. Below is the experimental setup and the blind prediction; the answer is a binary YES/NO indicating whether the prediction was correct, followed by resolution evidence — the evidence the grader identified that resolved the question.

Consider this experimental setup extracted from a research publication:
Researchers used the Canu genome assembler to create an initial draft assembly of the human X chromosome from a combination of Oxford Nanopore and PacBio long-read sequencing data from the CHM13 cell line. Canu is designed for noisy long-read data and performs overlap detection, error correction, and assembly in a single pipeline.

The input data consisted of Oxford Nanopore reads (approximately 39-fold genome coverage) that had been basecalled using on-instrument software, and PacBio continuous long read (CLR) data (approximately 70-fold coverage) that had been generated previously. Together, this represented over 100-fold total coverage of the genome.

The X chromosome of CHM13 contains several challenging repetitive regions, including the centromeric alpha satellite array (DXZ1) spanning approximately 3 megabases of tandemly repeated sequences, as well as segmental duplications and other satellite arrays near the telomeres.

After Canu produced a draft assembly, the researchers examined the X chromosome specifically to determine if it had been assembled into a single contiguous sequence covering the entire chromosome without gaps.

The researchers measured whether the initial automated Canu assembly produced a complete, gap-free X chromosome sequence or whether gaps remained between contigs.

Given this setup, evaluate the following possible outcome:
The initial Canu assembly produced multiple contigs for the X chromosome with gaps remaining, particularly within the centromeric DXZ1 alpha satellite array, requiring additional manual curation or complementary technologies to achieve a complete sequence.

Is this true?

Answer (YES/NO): YES